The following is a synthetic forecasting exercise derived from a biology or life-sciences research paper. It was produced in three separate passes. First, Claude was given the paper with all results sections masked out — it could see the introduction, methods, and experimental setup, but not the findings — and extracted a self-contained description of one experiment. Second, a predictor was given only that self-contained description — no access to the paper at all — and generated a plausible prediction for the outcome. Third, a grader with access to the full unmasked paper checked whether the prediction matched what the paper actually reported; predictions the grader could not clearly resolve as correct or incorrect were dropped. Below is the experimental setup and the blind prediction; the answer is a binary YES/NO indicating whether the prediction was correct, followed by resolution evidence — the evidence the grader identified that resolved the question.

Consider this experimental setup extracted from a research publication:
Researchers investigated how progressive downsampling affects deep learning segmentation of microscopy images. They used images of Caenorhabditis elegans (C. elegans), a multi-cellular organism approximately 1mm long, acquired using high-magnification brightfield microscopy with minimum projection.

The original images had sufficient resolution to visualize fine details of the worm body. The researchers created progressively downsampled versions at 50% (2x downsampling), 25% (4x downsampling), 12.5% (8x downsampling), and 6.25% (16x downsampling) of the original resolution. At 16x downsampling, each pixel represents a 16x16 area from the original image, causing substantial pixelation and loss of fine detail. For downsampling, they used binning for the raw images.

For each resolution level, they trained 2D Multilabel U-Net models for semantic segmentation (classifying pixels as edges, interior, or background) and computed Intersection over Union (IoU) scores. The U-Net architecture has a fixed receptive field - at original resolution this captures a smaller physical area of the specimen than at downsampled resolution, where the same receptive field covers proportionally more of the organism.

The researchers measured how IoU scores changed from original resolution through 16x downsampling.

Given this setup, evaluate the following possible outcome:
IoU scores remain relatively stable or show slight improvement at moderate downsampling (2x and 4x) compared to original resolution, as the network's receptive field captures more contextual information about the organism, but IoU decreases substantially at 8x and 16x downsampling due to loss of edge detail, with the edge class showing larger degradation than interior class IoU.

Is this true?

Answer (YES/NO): NO